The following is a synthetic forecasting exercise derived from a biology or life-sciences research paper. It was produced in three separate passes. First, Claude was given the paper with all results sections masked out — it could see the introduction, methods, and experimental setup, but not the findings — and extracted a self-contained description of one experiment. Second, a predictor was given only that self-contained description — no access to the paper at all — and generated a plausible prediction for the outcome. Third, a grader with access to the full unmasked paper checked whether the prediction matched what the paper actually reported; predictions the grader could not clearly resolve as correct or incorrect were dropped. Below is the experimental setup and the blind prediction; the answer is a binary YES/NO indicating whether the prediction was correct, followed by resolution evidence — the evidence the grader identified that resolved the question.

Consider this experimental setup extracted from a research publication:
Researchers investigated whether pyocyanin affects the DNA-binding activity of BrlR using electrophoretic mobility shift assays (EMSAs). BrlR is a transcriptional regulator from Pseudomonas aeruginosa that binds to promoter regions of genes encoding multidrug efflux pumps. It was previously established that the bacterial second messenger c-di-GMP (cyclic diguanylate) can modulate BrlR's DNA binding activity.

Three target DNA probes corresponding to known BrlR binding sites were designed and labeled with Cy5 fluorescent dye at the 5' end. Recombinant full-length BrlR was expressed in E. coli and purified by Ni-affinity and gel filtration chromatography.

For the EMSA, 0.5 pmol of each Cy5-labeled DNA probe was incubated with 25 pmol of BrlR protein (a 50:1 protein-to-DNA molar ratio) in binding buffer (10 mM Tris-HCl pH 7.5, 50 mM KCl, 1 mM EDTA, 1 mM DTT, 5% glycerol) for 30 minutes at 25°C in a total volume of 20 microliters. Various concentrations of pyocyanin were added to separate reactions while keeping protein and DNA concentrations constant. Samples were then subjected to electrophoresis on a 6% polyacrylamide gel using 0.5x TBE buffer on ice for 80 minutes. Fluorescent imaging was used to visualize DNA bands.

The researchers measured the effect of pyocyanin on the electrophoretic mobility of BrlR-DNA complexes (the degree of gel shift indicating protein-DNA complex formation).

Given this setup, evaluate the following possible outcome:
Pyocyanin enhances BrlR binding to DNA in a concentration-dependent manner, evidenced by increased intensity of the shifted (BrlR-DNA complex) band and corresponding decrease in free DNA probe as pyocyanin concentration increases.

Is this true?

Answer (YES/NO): YES